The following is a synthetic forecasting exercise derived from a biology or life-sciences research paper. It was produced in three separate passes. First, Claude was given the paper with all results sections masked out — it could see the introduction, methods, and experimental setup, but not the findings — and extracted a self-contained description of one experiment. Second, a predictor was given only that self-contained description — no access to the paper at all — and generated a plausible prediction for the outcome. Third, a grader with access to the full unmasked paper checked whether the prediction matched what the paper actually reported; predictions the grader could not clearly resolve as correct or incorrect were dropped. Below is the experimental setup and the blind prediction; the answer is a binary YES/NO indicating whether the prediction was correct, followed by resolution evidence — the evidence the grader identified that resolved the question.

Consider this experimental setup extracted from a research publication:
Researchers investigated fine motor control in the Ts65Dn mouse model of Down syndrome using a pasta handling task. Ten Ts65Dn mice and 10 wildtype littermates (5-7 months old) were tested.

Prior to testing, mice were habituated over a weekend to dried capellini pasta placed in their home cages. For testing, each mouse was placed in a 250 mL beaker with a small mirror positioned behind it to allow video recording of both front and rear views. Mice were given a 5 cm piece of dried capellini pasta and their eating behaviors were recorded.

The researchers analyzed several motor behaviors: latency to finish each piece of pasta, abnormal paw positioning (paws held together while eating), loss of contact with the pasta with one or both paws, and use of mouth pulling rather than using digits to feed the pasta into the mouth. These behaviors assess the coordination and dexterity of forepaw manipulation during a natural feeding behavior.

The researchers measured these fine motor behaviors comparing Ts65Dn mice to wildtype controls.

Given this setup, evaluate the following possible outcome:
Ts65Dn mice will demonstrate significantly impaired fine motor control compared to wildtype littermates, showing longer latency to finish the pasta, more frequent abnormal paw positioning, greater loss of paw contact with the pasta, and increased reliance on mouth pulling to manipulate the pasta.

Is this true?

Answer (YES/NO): YES